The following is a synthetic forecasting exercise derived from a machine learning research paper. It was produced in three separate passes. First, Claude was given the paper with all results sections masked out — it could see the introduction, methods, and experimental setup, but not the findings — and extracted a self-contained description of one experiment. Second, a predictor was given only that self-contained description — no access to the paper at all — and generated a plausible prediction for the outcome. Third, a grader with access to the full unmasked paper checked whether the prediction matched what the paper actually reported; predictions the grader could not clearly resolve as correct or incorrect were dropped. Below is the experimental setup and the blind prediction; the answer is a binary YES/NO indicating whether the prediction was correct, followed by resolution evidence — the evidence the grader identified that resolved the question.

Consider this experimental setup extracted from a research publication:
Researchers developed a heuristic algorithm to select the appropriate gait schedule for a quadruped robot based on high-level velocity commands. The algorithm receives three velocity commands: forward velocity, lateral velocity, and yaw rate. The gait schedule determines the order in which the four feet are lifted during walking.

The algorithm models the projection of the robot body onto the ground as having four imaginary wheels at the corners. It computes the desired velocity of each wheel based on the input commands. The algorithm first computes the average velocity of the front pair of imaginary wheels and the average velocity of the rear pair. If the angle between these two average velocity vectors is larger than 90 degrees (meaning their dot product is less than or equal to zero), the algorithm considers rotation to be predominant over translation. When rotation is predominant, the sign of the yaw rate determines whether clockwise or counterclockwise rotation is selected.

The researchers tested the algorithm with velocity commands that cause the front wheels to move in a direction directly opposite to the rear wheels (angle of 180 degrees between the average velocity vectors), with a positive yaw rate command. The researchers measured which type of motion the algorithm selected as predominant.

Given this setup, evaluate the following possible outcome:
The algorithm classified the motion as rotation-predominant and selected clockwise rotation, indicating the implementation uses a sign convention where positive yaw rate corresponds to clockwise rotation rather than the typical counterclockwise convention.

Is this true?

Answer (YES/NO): NO